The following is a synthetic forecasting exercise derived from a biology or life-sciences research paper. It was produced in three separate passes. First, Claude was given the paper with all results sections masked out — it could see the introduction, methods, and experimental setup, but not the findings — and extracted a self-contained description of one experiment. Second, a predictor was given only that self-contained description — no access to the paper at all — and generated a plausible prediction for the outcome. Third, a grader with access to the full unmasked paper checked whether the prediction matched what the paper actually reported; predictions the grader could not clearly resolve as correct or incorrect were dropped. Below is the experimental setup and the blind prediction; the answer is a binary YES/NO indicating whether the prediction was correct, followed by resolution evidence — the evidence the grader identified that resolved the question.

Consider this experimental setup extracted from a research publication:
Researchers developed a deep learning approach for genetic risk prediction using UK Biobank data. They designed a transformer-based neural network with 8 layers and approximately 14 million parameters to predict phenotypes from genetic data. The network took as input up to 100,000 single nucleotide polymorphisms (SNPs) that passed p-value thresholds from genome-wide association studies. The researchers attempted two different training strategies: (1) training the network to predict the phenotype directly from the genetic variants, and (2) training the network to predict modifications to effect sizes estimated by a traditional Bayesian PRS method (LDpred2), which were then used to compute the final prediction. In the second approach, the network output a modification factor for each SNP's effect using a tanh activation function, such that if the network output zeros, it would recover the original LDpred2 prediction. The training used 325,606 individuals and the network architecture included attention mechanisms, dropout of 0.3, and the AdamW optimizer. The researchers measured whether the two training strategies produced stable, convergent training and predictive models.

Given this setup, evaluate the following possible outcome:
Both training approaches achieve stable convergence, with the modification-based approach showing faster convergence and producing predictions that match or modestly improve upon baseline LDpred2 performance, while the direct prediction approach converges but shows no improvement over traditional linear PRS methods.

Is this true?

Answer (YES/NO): NO